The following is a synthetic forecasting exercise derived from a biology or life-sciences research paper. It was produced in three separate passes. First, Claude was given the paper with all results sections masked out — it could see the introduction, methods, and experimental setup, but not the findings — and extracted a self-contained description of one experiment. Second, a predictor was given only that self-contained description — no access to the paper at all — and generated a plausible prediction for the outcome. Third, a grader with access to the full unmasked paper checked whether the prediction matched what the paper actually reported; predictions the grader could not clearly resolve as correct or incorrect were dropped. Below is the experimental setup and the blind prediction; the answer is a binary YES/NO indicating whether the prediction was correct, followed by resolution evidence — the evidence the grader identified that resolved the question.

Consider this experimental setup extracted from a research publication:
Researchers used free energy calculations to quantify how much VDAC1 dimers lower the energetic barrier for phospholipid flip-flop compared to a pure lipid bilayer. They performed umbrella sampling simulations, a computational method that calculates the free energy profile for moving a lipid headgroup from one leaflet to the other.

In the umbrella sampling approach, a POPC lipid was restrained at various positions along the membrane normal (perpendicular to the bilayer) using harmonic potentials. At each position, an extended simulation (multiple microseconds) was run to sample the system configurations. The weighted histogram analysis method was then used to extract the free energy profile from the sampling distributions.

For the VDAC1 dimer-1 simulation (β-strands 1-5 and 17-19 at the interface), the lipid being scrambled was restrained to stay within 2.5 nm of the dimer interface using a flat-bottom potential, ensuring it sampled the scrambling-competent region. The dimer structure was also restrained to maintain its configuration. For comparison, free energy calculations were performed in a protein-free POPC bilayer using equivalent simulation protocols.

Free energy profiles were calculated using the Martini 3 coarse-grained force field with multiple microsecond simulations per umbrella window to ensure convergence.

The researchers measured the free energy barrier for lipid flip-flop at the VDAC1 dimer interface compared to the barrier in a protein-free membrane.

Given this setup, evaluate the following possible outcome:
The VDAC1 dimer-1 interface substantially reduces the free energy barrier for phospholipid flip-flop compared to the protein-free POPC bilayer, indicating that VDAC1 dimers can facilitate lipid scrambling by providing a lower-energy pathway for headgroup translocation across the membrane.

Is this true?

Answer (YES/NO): YES